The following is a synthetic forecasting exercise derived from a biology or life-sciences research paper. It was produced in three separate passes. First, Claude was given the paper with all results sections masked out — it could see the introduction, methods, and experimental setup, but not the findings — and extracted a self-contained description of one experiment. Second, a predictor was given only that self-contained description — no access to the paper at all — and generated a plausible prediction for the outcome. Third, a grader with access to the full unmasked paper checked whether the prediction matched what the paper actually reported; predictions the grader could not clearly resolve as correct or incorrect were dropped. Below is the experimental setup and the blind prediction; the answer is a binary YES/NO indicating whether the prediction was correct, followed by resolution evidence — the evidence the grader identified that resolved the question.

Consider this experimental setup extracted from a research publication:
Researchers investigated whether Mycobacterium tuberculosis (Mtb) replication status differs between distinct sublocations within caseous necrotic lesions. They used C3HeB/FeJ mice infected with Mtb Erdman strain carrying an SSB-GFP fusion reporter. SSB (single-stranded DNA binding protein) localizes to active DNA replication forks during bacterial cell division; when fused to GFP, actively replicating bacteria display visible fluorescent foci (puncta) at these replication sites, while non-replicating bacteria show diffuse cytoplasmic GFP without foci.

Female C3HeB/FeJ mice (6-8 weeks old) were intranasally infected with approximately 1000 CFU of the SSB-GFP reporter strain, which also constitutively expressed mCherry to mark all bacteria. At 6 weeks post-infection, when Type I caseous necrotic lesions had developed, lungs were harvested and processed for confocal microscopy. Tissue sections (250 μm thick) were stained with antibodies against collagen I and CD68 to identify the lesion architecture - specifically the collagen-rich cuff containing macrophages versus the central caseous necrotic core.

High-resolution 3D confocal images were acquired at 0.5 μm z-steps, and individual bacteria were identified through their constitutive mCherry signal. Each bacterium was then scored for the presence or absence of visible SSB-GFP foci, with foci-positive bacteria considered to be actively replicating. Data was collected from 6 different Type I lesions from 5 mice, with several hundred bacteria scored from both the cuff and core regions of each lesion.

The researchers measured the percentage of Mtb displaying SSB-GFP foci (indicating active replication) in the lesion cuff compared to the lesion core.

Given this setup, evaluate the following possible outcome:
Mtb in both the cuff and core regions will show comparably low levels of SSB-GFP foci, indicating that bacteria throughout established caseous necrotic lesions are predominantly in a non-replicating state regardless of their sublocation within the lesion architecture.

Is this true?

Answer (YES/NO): NO